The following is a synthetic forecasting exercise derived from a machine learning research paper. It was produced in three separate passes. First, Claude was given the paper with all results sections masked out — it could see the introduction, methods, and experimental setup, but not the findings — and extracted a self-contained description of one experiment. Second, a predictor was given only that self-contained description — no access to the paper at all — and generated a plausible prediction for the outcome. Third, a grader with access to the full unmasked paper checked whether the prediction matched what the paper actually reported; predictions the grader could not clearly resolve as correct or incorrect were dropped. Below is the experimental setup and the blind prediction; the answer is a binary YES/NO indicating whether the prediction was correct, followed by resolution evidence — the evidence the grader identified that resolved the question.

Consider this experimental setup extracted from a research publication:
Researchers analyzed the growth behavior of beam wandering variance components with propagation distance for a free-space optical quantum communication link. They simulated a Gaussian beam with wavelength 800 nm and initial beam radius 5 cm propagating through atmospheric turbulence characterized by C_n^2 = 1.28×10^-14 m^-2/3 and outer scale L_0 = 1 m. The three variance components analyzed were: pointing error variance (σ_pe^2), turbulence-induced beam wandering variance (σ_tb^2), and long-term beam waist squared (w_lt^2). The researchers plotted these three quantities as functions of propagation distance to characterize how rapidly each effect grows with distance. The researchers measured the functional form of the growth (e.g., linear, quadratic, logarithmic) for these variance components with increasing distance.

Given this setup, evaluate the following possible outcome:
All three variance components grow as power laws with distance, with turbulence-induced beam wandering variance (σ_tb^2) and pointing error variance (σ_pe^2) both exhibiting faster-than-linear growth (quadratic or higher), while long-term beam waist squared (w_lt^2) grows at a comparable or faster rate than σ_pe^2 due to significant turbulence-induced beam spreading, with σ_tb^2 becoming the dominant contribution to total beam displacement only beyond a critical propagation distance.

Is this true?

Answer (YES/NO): NO